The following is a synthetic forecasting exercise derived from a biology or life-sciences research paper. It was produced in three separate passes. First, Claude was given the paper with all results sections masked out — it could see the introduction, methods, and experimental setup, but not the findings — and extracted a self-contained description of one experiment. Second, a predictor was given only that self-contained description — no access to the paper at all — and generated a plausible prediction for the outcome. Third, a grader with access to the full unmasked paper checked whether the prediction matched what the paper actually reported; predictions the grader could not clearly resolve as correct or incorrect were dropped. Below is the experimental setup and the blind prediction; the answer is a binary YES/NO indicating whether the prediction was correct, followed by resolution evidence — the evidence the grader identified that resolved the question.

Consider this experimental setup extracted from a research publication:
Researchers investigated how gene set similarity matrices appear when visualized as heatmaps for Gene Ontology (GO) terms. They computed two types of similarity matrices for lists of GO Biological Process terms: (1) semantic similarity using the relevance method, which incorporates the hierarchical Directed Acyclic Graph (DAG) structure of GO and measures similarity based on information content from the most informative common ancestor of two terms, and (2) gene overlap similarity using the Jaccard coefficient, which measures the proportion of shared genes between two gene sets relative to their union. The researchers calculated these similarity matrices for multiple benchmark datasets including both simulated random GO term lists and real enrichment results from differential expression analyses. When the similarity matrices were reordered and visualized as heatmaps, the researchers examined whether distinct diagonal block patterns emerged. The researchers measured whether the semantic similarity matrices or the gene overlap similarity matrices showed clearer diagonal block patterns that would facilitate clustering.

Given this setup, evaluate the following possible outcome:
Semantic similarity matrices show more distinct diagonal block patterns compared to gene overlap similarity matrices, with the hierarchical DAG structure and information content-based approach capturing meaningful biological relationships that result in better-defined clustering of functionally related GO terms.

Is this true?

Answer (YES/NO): YES